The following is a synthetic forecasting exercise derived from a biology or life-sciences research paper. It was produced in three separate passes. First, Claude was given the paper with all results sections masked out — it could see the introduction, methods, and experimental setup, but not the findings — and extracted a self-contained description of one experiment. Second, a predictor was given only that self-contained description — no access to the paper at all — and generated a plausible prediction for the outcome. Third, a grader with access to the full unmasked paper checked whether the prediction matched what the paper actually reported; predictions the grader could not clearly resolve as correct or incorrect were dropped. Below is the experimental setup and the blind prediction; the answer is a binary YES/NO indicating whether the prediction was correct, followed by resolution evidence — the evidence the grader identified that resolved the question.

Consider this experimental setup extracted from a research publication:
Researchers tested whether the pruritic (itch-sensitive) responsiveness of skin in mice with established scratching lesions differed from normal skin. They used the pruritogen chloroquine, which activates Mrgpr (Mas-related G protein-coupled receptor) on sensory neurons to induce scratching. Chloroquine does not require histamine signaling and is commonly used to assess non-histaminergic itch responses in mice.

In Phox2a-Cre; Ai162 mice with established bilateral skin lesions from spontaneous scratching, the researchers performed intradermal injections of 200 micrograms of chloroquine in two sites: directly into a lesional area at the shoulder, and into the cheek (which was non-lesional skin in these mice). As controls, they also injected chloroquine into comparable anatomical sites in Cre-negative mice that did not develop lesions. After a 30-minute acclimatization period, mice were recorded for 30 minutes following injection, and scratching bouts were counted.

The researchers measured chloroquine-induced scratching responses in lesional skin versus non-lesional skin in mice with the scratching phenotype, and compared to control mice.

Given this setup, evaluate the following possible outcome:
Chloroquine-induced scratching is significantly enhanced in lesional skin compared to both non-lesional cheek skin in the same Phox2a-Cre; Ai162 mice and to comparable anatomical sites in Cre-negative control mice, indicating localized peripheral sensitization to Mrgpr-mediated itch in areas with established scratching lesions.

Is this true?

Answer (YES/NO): NO